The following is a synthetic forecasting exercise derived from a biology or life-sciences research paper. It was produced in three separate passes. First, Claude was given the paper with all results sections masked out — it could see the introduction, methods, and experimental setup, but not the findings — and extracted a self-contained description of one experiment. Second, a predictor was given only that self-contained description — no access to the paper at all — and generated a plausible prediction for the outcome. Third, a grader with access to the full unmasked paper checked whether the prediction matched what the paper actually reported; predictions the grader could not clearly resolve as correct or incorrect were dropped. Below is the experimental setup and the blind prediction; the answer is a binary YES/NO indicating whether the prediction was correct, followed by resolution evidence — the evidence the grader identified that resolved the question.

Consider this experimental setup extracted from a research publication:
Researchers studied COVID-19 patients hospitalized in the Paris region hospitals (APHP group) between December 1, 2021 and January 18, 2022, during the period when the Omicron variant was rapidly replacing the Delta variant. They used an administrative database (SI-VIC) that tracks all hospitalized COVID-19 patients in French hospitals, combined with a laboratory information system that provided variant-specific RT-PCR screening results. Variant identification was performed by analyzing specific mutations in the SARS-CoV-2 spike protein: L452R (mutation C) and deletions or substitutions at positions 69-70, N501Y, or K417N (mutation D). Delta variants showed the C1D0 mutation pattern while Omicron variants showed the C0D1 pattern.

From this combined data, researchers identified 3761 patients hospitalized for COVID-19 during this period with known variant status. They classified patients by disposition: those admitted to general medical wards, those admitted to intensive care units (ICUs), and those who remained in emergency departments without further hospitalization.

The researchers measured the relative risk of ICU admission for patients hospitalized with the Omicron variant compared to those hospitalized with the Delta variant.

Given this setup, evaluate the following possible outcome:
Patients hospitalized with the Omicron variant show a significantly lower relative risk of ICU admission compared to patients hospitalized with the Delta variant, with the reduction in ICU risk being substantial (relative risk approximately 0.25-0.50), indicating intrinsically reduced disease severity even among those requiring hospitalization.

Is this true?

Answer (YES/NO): YES